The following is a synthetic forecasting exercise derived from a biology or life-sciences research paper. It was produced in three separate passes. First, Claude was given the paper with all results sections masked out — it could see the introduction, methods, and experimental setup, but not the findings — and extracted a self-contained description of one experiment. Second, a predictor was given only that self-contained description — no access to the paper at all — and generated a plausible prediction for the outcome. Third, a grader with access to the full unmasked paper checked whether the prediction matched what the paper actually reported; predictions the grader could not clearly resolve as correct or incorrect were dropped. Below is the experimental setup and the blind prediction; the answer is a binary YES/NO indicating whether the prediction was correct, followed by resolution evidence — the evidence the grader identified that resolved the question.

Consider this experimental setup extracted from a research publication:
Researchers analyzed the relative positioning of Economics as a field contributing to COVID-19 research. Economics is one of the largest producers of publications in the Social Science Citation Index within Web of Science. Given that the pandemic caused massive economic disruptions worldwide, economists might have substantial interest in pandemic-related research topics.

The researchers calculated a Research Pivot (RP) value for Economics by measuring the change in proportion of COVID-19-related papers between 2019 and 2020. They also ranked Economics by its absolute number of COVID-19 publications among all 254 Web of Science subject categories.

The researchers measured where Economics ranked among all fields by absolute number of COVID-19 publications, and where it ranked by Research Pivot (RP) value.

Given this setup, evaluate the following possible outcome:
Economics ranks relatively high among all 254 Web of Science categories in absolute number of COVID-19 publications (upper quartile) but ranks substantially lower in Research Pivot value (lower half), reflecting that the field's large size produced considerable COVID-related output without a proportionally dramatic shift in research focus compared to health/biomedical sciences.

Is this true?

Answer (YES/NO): NO